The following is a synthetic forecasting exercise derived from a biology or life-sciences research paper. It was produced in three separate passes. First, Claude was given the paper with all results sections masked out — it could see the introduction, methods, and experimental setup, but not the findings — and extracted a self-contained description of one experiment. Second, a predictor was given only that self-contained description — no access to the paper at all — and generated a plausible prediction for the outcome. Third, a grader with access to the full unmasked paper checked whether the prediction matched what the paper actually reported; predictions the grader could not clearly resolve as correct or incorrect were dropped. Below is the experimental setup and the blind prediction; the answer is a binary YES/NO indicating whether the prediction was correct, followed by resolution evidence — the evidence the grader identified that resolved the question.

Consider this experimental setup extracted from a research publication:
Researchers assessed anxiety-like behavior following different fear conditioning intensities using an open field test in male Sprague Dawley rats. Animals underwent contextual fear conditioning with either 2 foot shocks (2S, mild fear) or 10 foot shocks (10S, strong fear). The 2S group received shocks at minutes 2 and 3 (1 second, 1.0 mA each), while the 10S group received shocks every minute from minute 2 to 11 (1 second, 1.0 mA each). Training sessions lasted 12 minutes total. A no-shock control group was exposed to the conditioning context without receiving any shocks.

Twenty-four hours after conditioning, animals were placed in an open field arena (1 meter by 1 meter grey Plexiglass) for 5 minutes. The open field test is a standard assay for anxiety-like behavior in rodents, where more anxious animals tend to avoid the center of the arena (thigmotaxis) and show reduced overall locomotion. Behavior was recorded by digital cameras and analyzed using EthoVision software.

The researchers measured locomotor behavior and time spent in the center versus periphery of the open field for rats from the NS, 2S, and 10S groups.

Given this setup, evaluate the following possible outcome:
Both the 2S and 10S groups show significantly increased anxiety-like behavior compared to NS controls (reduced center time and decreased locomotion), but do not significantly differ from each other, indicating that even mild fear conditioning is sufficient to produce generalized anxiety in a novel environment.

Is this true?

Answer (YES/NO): NO